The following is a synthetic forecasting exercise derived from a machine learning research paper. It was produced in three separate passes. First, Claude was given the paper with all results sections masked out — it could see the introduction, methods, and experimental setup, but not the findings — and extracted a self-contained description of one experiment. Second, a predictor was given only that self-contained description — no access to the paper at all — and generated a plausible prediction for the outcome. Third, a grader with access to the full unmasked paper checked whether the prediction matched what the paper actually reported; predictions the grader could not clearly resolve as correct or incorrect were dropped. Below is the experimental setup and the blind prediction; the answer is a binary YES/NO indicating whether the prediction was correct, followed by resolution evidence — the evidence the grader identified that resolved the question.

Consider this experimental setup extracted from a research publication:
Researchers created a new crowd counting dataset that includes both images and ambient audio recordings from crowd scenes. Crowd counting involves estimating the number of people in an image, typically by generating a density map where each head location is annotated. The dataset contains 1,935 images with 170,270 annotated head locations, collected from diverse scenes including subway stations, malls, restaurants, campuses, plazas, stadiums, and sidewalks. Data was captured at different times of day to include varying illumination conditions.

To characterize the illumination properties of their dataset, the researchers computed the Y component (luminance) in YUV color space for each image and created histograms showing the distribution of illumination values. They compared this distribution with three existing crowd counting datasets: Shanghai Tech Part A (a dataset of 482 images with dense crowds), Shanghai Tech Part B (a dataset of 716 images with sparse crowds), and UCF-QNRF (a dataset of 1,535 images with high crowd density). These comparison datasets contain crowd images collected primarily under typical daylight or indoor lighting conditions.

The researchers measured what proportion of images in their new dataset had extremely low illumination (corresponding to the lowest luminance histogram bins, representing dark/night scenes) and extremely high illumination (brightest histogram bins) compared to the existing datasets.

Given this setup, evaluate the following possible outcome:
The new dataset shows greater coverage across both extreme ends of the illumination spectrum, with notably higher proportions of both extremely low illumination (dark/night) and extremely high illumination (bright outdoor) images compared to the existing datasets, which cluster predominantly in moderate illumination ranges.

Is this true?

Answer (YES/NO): YES